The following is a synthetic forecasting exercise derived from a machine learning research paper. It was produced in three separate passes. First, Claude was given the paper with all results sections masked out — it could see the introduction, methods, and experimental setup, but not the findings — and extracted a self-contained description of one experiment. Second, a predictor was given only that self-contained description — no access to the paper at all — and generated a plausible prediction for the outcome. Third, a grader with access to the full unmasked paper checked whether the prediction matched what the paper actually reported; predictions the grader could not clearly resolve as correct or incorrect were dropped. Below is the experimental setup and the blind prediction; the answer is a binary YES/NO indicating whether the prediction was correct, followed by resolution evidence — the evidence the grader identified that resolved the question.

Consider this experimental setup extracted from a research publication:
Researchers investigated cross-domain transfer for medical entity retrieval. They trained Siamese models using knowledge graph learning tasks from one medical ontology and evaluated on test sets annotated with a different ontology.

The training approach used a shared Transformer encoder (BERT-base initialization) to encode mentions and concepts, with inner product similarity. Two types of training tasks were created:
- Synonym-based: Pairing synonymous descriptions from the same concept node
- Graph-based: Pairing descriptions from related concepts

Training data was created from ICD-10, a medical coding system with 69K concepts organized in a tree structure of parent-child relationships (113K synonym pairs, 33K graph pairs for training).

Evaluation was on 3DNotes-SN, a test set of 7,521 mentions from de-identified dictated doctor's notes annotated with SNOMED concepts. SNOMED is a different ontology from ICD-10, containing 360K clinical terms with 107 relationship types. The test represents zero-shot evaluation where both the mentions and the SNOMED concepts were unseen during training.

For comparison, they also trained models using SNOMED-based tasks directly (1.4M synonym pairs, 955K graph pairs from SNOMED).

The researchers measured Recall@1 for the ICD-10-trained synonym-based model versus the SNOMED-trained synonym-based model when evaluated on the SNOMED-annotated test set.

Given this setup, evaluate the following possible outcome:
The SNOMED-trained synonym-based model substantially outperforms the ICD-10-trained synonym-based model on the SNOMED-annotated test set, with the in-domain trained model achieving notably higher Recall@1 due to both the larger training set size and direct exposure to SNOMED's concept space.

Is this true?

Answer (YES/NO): YES